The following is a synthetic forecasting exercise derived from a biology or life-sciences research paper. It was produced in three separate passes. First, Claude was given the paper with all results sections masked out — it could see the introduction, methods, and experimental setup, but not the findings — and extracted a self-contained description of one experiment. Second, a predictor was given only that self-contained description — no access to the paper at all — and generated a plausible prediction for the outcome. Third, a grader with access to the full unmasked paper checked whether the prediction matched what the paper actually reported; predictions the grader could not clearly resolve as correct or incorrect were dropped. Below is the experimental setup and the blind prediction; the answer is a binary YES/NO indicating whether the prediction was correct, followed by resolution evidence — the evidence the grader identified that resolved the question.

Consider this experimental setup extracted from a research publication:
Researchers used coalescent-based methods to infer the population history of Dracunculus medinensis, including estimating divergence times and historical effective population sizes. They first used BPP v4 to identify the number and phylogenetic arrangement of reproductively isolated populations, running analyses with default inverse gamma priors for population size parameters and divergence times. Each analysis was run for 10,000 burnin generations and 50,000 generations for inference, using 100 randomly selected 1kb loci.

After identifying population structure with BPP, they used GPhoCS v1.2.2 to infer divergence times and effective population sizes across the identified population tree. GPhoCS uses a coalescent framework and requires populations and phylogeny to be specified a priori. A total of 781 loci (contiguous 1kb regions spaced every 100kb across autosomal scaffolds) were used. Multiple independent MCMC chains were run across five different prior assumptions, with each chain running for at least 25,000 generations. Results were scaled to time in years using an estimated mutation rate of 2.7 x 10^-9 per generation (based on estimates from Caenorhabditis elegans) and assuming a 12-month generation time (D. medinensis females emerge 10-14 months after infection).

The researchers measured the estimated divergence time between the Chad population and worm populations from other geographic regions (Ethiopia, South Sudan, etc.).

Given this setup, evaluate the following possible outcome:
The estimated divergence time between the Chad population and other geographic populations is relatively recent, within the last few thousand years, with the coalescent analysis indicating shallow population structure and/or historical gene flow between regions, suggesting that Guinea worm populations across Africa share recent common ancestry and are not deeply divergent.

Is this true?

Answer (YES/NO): NO